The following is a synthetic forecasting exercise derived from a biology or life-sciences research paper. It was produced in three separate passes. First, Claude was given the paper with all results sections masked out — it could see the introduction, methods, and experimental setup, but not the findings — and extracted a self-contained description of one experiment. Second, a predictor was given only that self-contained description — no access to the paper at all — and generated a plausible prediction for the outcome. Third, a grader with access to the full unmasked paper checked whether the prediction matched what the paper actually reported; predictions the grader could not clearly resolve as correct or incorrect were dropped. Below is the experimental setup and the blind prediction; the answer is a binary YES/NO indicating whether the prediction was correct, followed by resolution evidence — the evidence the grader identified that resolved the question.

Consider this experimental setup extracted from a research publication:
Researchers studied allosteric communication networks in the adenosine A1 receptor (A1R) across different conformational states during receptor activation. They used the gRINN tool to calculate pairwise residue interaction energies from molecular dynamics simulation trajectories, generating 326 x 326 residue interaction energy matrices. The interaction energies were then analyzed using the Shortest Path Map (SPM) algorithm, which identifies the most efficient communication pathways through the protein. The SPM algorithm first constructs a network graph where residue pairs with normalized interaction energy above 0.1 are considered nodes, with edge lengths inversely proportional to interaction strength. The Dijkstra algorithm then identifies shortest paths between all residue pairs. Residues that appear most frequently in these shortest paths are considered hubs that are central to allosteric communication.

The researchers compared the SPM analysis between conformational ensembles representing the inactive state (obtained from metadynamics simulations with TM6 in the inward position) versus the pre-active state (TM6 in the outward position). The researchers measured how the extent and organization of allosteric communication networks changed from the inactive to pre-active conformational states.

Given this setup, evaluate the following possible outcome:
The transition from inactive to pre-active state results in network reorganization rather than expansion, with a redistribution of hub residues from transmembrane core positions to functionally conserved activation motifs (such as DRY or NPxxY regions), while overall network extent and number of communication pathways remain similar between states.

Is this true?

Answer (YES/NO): NO